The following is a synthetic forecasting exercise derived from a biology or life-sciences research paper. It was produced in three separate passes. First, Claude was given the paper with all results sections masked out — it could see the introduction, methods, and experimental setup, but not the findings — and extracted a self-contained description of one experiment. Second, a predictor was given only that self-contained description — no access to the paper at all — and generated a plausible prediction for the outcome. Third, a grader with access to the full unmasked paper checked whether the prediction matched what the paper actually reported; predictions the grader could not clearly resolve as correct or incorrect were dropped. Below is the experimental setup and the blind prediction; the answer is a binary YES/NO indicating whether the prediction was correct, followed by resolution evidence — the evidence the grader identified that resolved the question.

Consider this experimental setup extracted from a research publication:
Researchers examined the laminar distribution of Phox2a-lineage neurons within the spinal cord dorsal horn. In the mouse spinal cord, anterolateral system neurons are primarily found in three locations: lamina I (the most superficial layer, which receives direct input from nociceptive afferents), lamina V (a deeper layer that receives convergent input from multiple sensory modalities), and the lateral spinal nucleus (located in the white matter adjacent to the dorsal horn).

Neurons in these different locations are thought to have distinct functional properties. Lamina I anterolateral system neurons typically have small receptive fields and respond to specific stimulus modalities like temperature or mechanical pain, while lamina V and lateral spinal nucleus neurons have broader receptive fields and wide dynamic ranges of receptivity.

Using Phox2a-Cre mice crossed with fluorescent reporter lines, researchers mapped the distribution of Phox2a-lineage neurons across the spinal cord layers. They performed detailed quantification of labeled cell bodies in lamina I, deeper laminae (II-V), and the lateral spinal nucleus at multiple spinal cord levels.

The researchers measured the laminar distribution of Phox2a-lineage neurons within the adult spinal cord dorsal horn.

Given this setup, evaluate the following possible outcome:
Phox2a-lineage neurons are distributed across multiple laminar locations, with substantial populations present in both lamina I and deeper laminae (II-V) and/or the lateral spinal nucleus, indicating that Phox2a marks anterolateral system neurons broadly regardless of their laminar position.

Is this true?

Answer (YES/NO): YES